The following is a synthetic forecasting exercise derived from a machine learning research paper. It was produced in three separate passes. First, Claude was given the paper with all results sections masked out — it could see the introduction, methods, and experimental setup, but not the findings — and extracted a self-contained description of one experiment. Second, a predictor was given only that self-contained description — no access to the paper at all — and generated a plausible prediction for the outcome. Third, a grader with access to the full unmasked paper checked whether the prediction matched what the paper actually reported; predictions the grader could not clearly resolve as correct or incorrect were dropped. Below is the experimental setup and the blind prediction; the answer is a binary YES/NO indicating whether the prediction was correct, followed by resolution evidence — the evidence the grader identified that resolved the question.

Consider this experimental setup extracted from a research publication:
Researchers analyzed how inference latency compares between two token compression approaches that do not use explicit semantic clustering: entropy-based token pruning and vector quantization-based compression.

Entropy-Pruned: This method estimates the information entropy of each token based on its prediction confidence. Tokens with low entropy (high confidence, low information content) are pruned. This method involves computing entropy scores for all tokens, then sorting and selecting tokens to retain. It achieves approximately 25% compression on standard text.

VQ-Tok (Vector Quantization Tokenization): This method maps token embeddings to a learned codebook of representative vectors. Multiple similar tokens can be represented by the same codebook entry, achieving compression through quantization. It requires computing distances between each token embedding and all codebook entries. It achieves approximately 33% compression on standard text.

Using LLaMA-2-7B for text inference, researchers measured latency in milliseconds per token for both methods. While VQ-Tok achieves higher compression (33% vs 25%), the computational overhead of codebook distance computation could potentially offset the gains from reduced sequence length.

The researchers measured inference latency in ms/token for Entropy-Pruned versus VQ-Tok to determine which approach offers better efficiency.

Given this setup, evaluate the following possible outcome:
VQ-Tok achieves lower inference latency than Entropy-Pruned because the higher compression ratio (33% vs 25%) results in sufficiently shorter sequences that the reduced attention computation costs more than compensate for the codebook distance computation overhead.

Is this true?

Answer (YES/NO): YES